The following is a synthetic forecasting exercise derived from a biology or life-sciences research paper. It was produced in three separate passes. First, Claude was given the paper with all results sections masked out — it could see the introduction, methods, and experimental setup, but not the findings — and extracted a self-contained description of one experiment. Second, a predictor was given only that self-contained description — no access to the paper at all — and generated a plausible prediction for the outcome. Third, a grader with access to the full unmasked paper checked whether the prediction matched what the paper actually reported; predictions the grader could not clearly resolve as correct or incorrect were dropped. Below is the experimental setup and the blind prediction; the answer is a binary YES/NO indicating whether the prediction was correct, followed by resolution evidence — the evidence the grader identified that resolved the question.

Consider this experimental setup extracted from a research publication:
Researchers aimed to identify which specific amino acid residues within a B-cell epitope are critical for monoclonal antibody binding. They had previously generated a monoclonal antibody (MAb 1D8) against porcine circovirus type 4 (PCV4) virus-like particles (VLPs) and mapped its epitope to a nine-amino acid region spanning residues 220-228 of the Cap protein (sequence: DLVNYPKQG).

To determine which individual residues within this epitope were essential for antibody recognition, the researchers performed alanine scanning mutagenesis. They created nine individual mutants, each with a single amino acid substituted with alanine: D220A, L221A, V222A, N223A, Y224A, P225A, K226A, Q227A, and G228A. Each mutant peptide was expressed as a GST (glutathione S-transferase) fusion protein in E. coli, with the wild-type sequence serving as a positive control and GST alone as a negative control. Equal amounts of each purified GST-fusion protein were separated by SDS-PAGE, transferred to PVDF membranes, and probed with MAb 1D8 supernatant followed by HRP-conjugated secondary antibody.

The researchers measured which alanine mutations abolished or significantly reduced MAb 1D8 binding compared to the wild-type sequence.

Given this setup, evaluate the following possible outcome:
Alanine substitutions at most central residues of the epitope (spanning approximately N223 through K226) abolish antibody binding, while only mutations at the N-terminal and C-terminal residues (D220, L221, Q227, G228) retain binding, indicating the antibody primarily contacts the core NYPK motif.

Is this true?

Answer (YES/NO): NO